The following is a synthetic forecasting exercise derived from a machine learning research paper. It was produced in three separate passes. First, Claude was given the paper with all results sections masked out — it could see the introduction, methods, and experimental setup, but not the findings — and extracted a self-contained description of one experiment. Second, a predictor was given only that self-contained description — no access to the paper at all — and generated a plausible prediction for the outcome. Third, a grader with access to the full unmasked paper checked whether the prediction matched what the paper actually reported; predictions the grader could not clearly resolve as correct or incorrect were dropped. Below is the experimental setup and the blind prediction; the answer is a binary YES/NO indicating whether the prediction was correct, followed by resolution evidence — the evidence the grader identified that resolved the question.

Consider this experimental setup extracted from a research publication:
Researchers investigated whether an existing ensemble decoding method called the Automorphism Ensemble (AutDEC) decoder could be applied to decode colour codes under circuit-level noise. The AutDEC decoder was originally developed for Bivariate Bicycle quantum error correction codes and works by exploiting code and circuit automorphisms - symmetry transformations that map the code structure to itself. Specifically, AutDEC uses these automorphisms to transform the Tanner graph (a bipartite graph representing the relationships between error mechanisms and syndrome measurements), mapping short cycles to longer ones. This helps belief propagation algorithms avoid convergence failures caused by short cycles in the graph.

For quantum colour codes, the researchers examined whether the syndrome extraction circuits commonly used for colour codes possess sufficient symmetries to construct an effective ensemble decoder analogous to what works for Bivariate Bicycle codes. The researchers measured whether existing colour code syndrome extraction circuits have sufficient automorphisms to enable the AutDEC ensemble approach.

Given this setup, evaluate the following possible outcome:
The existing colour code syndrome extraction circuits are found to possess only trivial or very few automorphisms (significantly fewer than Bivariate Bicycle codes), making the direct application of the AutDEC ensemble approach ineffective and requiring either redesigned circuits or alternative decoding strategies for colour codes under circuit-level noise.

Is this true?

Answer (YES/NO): YES